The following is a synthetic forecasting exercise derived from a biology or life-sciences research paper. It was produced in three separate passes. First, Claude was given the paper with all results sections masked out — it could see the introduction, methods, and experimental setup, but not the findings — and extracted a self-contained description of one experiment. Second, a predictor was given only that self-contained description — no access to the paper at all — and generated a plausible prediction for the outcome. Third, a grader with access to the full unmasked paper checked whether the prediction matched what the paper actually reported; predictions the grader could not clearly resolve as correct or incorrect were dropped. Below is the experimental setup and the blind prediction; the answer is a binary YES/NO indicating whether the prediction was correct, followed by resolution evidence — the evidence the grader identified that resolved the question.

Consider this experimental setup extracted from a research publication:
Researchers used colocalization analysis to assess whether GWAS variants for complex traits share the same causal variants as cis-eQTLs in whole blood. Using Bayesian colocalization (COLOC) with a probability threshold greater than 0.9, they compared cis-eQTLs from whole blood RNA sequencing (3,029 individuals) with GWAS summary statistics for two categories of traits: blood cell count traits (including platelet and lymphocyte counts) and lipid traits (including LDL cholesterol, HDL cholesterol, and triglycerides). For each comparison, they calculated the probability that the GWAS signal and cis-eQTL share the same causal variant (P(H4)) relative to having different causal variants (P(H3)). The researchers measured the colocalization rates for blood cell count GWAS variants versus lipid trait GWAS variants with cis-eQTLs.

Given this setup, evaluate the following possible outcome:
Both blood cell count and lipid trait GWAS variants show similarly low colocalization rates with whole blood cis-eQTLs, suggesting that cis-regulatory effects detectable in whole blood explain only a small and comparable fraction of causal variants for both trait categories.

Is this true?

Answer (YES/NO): NO